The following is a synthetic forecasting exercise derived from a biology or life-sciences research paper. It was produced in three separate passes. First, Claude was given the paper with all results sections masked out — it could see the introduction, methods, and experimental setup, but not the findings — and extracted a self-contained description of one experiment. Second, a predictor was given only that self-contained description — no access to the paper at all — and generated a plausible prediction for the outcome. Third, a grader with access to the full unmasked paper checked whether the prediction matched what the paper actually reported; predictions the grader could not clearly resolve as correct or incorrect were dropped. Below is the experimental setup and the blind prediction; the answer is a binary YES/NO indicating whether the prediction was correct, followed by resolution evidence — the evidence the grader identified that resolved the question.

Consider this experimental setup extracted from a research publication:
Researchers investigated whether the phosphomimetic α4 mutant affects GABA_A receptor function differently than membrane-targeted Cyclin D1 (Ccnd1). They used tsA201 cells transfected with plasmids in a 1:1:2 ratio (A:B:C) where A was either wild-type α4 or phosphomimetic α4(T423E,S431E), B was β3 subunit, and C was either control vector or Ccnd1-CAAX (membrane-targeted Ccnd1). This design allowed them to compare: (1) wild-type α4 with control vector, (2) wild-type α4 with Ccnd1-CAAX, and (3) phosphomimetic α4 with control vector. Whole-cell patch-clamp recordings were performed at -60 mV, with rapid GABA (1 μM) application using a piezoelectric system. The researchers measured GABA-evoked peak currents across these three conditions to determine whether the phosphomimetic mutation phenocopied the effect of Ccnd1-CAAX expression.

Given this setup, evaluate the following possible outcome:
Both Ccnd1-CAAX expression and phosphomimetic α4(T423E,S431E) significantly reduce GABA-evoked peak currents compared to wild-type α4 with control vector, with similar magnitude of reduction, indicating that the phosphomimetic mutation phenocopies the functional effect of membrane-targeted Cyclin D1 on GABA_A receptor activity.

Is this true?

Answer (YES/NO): NO